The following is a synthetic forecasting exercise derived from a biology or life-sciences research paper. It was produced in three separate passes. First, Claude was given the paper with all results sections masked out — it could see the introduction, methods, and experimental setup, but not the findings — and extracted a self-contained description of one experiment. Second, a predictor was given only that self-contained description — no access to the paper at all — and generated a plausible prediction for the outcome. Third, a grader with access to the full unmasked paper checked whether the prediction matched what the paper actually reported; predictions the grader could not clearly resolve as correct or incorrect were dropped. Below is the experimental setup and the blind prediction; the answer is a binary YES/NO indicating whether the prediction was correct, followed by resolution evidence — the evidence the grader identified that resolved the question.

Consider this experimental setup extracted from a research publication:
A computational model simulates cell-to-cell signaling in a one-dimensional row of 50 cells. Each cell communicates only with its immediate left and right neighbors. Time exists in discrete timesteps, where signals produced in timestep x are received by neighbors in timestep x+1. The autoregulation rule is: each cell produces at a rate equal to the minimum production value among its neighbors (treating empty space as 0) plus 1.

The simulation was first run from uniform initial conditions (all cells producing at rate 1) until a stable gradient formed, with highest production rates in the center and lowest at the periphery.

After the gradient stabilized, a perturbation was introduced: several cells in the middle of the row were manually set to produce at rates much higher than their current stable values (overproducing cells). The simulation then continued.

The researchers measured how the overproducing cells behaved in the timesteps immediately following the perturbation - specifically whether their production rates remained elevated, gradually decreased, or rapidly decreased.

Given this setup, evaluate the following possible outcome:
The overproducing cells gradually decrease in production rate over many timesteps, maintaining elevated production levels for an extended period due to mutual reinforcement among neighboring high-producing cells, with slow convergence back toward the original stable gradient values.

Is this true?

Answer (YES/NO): NO